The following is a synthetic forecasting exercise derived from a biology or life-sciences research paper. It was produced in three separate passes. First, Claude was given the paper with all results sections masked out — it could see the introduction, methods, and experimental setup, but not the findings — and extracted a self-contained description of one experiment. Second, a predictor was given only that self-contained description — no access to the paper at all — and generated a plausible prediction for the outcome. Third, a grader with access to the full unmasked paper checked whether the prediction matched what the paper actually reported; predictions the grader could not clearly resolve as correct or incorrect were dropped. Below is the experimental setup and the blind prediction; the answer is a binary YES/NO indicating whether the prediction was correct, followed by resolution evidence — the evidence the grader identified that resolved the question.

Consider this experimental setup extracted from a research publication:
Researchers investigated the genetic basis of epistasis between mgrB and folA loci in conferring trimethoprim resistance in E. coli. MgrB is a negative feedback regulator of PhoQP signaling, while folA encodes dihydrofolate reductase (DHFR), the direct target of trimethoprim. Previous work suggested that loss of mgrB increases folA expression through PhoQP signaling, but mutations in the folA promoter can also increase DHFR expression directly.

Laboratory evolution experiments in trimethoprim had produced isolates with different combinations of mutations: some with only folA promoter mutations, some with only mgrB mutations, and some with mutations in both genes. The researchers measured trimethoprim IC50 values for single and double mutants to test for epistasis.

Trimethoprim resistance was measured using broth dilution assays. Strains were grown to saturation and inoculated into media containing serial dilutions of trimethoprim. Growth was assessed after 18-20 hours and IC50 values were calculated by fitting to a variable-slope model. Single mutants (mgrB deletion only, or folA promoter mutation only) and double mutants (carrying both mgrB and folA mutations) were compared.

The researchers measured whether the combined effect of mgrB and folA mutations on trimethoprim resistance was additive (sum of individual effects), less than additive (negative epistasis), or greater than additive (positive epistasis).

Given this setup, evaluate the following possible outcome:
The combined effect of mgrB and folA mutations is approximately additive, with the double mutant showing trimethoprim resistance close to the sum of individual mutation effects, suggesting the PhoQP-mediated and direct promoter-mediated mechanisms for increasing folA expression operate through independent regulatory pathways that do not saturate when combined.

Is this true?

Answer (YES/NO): NO